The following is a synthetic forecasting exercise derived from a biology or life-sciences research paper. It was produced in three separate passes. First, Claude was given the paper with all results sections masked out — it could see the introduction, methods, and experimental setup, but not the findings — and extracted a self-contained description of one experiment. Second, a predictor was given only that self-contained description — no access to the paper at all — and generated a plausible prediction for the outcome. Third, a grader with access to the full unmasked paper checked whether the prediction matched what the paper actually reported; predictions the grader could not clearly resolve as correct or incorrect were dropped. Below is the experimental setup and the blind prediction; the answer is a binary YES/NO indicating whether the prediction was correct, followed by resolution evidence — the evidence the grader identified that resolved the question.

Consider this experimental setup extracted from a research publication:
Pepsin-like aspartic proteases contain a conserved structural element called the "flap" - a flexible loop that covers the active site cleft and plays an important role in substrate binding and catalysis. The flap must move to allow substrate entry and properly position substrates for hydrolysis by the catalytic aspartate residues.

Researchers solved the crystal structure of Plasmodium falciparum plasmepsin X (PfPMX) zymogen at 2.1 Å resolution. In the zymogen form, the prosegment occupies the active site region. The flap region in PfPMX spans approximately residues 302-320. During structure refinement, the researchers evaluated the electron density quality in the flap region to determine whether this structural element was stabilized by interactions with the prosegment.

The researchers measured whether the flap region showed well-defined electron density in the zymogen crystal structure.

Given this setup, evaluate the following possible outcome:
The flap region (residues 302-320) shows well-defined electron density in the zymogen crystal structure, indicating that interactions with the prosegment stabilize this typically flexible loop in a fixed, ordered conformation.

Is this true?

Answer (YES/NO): NO